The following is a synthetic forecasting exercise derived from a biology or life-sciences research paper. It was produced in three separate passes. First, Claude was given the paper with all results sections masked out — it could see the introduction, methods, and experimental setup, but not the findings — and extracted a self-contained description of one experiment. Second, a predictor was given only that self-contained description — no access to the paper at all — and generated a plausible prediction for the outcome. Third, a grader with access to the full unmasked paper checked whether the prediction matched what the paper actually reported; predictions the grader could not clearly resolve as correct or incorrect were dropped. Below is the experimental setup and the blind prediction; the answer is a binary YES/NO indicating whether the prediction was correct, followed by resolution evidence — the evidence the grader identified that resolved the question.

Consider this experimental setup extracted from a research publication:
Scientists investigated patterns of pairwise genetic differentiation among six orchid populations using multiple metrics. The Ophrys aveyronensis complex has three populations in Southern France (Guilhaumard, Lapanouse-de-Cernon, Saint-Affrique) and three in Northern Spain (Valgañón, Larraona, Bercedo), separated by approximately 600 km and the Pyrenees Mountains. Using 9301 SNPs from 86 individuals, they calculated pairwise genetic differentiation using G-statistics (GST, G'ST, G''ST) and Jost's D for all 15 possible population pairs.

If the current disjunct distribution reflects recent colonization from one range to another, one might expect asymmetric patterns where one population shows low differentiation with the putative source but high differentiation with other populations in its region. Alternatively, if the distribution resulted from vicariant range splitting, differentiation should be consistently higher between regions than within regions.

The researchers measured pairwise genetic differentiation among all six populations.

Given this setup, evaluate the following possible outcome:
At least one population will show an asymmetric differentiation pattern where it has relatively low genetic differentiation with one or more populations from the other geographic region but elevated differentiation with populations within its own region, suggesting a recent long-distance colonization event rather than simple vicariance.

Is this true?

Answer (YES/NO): NO